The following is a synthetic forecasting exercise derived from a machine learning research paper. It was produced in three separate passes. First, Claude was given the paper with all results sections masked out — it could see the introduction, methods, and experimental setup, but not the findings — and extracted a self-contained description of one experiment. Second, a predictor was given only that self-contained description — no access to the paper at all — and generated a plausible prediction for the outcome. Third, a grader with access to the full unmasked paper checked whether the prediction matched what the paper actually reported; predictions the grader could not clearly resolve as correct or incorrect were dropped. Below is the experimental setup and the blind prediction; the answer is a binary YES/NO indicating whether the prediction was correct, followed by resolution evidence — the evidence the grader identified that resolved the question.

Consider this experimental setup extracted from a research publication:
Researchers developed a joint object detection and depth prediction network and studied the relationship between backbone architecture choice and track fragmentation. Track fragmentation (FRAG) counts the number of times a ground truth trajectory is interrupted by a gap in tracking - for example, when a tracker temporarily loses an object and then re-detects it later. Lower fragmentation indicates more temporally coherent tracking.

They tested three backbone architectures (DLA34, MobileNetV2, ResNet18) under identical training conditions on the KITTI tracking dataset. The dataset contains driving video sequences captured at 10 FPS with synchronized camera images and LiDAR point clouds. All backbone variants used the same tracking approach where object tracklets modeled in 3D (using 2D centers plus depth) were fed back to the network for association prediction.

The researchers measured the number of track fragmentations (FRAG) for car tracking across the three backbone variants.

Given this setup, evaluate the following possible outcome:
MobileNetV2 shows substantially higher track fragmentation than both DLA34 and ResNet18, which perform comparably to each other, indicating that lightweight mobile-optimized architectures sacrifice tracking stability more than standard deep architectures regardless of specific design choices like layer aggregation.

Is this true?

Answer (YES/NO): NO